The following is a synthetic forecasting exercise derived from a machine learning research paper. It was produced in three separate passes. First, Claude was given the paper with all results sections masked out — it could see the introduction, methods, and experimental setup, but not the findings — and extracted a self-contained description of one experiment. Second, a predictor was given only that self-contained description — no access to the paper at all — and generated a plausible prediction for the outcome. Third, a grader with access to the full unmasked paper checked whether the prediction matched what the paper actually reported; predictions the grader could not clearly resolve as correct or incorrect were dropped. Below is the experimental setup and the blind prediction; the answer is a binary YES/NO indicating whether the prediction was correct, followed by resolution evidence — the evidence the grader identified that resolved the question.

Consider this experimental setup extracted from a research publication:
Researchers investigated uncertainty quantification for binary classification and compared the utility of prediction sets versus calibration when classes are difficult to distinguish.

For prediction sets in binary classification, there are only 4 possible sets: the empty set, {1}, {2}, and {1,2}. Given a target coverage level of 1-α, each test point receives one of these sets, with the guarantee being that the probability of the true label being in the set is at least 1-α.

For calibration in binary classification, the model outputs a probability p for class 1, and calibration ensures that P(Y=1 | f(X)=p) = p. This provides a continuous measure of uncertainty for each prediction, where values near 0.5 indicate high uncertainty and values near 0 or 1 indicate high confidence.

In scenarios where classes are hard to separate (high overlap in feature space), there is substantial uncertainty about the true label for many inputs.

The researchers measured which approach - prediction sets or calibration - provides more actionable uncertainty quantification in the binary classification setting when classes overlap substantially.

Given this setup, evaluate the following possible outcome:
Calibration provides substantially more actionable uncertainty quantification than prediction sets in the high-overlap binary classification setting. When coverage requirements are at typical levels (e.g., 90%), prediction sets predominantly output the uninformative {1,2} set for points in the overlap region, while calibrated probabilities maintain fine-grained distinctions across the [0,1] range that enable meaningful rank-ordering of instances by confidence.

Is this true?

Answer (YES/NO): YES